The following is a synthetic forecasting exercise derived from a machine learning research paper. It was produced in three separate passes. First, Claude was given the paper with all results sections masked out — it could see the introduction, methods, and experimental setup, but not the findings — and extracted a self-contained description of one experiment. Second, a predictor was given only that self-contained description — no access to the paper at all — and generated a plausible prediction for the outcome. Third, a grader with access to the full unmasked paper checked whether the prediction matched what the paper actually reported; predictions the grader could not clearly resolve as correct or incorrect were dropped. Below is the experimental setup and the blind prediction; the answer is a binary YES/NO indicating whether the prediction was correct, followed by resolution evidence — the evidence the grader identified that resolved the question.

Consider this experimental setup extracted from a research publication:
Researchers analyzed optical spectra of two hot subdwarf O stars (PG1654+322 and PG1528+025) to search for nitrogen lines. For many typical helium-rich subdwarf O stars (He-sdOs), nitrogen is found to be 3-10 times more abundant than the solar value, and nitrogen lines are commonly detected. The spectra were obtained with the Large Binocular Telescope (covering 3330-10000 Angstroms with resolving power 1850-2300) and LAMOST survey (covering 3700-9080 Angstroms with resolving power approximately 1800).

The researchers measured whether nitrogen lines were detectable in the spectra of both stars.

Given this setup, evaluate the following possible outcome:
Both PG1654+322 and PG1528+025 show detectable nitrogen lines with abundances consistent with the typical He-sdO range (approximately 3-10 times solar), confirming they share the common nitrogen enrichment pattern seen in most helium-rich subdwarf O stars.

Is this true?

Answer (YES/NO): NO